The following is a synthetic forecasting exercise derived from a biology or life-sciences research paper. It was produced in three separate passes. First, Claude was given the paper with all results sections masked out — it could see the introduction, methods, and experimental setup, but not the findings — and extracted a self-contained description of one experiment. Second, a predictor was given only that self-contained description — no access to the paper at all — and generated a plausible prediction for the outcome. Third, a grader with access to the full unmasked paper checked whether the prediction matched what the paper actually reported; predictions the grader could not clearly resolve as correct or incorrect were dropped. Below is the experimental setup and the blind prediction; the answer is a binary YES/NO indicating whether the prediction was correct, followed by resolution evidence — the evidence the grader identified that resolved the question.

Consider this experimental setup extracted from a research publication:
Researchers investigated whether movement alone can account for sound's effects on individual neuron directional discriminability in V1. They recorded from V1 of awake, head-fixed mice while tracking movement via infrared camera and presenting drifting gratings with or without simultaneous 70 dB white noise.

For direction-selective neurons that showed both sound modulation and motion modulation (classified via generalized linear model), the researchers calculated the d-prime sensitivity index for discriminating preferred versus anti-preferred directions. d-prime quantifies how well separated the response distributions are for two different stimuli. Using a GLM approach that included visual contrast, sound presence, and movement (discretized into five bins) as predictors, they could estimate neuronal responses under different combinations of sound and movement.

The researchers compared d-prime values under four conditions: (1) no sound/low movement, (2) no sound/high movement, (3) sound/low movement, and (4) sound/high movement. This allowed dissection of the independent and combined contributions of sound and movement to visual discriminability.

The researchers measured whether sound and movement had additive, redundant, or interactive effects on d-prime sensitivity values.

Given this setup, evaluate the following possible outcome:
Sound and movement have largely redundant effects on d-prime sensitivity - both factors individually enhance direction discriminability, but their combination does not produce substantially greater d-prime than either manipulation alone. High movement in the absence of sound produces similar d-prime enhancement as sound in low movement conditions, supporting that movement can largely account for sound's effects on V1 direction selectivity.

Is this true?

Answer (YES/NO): NO